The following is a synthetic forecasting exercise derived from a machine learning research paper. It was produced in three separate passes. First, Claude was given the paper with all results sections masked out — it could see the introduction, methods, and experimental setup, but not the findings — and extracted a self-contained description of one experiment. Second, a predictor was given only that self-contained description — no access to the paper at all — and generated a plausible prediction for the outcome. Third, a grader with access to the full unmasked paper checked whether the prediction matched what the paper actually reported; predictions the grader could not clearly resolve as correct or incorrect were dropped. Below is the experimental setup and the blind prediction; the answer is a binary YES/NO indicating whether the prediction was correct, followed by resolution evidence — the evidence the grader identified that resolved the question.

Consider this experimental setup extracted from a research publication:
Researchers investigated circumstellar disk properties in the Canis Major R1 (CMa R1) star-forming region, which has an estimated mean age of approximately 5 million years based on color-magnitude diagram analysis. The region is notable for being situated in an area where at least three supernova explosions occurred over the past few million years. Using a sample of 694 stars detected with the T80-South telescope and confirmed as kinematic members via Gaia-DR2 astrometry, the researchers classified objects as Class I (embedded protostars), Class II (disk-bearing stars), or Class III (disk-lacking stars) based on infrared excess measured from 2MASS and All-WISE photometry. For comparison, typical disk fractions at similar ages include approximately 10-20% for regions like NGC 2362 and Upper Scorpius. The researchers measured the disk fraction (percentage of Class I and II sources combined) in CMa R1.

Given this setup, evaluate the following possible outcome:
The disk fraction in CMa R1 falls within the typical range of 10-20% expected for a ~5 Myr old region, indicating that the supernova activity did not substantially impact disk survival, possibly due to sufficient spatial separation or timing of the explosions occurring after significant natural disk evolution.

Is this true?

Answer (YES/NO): NO